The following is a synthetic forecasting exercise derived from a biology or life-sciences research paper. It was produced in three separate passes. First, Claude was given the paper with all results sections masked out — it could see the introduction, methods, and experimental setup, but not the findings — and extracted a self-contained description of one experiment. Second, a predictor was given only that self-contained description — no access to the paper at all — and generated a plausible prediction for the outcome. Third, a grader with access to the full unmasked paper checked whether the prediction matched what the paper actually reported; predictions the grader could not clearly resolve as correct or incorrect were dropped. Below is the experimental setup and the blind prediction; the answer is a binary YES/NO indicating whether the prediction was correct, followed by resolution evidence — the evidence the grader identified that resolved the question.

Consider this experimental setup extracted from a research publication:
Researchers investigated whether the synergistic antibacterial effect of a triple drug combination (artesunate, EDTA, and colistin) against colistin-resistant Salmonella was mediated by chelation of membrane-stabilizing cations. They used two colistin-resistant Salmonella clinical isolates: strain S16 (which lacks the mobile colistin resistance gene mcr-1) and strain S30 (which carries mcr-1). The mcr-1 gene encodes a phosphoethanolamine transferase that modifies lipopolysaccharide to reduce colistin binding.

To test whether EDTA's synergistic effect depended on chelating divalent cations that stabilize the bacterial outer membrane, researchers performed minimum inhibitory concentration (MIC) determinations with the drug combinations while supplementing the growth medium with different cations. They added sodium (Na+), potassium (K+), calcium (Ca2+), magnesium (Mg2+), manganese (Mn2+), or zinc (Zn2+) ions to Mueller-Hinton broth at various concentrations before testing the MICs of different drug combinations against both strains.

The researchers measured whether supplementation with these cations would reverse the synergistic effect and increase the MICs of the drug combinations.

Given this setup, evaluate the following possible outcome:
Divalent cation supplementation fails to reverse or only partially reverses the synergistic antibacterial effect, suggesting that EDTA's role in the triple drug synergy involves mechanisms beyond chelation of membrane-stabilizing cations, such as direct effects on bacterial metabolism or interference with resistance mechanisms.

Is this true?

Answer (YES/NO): YES